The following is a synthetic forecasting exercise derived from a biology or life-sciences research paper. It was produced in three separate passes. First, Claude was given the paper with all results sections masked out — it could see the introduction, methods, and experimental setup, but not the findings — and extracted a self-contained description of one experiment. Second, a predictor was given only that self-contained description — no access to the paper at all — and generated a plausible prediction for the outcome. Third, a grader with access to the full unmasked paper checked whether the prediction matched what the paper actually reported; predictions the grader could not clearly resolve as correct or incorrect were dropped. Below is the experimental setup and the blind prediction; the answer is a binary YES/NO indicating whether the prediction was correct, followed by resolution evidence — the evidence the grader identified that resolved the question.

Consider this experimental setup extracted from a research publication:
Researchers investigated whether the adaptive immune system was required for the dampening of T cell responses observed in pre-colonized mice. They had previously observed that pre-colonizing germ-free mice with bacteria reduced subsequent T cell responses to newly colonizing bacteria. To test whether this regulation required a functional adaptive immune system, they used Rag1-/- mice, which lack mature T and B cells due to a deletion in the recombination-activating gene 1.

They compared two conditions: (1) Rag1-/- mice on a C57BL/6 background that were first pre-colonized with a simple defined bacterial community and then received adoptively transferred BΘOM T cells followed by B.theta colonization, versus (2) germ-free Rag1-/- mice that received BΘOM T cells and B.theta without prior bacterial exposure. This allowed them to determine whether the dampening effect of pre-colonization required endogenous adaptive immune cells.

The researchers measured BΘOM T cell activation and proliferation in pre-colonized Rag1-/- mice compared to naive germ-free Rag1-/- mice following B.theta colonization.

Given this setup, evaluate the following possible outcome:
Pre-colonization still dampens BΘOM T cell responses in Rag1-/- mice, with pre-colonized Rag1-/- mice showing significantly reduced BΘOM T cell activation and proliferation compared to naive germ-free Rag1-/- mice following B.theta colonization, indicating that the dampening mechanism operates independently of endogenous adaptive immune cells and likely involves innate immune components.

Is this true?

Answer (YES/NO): NO